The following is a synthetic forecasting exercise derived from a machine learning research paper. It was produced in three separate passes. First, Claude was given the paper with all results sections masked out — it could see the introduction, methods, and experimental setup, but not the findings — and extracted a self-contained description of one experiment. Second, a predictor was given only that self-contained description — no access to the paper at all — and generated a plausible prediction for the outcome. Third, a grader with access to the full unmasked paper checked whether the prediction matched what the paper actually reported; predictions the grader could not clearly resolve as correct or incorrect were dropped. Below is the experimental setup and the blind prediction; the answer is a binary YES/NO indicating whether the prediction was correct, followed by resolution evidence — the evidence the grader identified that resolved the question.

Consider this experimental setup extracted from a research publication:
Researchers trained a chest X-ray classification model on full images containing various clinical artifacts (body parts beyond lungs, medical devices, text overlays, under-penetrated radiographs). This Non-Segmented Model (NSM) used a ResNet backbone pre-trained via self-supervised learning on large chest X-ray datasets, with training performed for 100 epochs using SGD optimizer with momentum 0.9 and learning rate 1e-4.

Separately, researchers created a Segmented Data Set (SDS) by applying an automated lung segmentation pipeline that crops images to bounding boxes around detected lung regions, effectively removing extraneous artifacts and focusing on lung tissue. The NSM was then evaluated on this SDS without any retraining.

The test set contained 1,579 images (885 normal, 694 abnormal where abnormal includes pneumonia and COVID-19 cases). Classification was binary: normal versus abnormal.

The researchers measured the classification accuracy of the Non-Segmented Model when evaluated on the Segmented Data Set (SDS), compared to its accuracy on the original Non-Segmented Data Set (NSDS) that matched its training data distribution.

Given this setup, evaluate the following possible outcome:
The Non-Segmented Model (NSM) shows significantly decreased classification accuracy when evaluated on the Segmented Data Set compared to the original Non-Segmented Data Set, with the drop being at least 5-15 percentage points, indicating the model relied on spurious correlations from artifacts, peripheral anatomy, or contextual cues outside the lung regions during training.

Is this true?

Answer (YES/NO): YES